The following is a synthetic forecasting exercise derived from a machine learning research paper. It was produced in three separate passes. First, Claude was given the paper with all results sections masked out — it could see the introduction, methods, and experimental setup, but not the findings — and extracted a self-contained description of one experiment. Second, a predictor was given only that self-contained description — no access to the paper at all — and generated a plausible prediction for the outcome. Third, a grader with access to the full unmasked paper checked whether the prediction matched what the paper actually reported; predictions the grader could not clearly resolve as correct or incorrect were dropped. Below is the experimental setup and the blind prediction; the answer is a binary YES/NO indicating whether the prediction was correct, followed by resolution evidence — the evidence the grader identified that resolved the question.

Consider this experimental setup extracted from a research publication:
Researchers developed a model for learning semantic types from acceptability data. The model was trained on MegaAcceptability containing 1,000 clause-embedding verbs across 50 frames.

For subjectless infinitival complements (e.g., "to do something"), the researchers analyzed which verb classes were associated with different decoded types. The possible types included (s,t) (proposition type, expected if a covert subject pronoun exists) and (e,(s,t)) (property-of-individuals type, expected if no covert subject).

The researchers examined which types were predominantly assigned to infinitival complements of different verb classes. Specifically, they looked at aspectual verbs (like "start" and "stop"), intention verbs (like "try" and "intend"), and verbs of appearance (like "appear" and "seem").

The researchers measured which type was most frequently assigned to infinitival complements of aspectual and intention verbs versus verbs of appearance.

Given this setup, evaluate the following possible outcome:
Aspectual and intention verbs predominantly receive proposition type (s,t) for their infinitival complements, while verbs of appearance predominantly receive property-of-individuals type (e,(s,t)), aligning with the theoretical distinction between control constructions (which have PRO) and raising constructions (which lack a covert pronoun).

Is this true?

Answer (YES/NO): NO